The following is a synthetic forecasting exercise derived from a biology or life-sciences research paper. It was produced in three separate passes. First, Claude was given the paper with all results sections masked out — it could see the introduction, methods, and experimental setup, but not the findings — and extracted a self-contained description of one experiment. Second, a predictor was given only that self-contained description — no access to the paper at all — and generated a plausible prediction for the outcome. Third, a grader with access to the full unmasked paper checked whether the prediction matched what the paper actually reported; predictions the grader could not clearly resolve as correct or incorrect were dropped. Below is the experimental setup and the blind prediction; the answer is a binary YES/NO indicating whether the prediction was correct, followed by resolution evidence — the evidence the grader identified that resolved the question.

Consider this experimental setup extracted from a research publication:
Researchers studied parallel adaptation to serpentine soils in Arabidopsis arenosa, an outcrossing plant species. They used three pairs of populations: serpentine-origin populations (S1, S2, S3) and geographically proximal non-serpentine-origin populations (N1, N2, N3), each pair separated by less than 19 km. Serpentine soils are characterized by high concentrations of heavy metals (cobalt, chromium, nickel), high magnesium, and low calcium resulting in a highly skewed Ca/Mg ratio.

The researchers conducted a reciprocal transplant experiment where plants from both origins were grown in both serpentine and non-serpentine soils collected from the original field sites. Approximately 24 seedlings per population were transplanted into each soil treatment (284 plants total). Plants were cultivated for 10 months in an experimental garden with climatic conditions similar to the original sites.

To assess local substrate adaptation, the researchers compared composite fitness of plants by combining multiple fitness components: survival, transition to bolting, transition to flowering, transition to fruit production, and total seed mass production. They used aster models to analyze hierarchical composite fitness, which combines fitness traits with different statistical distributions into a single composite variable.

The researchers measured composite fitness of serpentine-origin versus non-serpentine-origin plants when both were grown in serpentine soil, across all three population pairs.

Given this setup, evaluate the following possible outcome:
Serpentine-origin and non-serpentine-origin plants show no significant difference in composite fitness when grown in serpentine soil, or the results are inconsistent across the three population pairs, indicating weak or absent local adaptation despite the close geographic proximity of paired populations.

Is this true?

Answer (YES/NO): NO